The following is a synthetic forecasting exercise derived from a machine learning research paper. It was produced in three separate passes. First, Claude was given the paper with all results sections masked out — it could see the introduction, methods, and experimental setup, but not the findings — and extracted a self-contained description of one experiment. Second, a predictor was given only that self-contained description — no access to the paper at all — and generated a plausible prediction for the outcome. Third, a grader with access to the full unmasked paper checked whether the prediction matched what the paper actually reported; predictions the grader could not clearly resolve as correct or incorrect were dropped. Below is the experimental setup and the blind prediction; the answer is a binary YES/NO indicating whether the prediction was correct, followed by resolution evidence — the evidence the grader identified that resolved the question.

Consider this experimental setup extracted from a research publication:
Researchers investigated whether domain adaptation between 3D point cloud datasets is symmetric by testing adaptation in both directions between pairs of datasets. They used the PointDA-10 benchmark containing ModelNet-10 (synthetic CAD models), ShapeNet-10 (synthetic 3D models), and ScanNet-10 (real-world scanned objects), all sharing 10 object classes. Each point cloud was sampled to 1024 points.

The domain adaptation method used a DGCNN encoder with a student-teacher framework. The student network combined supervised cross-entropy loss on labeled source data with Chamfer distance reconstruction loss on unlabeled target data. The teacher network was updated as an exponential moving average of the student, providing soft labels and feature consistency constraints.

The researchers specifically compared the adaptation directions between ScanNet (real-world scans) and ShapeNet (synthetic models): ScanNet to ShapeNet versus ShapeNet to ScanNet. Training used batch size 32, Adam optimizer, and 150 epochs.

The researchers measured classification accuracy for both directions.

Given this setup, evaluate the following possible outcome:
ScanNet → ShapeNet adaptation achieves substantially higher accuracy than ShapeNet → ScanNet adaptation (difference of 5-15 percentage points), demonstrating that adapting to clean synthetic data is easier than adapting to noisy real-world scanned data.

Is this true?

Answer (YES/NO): NO